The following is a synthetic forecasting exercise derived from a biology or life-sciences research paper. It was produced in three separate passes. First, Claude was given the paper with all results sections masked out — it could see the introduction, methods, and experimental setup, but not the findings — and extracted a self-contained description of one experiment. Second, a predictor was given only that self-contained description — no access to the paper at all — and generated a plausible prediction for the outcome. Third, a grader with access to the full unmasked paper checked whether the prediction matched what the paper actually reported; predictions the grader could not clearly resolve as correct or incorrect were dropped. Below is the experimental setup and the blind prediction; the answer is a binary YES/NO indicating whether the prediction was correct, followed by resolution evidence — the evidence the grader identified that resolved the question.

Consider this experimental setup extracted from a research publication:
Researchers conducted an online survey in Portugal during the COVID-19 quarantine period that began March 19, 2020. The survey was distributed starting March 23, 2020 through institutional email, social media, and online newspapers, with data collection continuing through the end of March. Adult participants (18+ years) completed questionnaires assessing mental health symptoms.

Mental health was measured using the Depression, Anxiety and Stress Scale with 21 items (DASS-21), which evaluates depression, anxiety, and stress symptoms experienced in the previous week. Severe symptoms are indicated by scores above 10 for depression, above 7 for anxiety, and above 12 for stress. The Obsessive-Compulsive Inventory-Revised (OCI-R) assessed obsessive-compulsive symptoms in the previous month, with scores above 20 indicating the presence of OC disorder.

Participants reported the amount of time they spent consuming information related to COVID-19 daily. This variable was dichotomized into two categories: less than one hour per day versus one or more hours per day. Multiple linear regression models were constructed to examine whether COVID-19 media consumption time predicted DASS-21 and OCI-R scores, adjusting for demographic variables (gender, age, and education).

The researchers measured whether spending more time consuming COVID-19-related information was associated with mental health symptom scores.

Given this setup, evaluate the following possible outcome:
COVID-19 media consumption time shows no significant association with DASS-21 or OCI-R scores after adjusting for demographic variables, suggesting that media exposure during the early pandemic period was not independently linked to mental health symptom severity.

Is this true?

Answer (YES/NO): NO